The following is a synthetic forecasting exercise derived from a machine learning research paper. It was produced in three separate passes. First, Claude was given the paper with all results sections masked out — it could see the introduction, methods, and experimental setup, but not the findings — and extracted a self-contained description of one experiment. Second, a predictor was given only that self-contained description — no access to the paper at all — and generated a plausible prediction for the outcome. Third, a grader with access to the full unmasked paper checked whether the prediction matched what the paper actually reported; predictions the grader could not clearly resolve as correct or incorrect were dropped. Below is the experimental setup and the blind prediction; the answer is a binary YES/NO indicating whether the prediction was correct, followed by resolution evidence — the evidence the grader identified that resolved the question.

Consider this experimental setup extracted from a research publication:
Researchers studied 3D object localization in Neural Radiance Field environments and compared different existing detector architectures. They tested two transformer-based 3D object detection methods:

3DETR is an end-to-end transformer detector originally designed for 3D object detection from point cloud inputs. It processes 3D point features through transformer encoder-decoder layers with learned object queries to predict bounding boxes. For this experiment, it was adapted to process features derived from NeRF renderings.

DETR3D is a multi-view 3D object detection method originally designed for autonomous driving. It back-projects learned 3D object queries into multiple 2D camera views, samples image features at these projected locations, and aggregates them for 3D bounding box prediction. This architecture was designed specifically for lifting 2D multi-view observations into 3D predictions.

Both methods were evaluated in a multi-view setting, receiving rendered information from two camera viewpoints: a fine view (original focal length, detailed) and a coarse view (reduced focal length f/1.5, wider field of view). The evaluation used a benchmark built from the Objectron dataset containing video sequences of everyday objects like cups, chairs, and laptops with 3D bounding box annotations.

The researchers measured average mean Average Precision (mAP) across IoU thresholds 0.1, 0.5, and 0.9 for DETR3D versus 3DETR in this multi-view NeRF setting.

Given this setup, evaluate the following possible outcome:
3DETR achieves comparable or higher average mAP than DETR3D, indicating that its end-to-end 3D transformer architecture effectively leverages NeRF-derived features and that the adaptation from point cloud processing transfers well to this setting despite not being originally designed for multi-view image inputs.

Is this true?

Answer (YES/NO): NO